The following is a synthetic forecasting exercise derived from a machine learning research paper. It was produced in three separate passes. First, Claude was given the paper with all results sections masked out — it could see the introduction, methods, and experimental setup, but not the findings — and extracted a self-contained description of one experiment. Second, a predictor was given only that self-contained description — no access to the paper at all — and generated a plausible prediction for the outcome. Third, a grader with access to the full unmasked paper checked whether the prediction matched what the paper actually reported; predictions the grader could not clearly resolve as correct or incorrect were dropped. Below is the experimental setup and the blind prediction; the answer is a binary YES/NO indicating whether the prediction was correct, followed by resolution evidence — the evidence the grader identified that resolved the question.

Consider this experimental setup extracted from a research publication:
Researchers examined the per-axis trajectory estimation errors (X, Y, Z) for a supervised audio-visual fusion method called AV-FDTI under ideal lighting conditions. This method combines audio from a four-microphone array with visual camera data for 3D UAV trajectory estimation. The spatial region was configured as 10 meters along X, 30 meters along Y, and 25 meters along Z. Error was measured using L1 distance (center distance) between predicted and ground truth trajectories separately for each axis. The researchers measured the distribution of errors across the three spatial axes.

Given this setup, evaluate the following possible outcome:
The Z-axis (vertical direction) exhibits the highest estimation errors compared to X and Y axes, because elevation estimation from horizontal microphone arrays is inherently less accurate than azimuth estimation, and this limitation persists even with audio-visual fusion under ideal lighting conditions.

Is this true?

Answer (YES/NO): YES